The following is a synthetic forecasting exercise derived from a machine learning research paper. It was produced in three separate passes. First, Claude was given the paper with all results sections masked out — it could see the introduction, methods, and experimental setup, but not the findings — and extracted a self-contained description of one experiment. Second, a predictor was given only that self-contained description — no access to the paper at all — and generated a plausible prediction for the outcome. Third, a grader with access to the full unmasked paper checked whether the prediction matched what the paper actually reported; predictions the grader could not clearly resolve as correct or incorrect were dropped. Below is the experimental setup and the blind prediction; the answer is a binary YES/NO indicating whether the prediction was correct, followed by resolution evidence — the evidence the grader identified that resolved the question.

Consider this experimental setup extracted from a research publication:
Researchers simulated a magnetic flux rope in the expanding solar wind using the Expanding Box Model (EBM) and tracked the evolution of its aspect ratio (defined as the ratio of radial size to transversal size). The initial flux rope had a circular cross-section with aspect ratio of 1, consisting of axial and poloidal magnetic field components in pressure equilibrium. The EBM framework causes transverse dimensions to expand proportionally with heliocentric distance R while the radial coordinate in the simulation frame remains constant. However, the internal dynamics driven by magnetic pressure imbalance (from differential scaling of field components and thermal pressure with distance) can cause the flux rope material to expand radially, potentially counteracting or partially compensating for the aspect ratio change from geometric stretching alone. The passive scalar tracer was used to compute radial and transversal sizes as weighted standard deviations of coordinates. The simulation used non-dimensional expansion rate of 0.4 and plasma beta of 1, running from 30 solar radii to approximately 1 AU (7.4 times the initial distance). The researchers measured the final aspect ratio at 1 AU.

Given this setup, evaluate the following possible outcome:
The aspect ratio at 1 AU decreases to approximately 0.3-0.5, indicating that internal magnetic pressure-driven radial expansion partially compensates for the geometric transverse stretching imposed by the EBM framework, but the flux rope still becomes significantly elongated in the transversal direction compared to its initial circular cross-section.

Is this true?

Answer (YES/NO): NO